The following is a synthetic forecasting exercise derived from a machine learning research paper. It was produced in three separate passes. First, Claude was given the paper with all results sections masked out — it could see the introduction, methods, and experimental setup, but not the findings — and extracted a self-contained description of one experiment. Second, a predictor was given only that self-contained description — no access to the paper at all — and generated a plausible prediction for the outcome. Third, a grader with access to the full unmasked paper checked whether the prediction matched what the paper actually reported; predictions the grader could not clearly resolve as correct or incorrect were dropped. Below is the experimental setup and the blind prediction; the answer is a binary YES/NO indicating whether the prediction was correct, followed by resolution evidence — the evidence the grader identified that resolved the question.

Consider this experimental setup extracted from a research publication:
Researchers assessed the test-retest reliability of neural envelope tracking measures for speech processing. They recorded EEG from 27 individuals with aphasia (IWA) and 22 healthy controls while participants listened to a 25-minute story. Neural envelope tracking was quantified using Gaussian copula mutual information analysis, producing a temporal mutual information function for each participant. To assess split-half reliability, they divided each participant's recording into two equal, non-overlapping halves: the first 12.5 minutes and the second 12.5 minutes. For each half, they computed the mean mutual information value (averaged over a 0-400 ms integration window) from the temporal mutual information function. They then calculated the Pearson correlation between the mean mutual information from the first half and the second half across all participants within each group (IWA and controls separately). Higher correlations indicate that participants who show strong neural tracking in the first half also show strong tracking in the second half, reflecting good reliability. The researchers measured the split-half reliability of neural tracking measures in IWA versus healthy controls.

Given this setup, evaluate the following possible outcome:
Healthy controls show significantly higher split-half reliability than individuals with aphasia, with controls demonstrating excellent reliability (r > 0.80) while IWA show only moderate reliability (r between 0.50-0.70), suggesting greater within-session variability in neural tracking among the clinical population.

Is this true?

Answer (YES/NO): NO